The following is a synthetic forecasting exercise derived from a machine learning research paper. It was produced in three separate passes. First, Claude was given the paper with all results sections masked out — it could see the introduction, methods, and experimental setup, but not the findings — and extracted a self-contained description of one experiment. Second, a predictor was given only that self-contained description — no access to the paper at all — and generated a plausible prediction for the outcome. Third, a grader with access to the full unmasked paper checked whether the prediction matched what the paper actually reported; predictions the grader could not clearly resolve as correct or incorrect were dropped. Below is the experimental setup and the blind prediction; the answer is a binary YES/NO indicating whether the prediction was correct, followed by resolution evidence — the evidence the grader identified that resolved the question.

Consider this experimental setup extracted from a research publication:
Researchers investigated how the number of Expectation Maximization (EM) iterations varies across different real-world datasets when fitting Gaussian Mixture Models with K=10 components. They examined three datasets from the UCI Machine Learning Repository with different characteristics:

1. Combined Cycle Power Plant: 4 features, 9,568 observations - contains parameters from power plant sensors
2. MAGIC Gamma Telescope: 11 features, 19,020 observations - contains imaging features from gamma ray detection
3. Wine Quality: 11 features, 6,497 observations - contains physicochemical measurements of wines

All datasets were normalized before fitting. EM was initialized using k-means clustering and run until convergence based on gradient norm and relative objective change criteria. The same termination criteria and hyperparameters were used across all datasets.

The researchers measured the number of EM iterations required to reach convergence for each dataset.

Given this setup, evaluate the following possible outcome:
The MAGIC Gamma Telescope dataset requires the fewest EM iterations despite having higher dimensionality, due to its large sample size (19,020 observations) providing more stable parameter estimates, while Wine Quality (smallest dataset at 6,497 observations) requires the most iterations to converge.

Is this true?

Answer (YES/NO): NO